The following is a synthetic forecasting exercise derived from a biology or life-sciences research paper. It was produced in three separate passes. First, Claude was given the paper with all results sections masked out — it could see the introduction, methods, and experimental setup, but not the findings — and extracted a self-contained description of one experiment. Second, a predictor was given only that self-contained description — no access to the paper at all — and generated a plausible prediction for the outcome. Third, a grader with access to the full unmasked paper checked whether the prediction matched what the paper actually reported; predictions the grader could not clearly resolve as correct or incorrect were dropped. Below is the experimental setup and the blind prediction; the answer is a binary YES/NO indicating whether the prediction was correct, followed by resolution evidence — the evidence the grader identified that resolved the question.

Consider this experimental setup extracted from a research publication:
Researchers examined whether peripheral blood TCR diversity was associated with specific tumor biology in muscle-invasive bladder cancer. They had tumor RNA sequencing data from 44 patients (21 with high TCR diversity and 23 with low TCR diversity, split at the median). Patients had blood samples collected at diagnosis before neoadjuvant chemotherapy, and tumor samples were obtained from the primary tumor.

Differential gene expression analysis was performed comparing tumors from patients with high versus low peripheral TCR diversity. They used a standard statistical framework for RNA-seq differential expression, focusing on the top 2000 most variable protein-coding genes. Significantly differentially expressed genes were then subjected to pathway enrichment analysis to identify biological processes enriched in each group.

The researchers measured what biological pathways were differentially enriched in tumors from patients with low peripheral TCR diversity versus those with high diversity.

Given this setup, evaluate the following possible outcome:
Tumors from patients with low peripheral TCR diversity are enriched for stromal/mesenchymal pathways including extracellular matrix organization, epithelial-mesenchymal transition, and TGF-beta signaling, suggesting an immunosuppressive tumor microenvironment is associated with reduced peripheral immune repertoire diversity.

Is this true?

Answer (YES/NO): NO